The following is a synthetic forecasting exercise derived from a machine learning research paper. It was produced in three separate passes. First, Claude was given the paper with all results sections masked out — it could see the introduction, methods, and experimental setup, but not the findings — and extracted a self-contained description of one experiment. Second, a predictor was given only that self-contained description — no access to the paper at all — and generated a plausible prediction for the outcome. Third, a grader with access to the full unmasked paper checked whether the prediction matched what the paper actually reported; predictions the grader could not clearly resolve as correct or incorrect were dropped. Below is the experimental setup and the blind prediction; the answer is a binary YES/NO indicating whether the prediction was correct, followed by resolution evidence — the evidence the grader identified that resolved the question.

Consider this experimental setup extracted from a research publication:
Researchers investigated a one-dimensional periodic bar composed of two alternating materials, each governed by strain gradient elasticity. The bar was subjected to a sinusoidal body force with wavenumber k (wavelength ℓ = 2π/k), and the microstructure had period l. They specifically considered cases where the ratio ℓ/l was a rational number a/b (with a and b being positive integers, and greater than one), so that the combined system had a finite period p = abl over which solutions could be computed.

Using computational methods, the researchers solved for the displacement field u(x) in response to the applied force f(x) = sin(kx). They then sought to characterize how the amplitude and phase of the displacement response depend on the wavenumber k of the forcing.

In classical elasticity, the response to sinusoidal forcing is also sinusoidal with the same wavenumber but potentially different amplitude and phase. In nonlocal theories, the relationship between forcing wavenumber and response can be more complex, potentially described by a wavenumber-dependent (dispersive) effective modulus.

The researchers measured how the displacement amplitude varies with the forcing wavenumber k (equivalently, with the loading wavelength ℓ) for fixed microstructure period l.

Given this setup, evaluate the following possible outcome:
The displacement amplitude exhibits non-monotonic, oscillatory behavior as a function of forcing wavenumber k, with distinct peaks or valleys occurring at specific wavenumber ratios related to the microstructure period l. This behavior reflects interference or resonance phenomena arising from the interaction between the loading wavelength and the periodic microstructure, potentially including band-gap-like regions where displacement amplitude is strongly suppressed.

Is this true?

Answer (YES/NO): NO